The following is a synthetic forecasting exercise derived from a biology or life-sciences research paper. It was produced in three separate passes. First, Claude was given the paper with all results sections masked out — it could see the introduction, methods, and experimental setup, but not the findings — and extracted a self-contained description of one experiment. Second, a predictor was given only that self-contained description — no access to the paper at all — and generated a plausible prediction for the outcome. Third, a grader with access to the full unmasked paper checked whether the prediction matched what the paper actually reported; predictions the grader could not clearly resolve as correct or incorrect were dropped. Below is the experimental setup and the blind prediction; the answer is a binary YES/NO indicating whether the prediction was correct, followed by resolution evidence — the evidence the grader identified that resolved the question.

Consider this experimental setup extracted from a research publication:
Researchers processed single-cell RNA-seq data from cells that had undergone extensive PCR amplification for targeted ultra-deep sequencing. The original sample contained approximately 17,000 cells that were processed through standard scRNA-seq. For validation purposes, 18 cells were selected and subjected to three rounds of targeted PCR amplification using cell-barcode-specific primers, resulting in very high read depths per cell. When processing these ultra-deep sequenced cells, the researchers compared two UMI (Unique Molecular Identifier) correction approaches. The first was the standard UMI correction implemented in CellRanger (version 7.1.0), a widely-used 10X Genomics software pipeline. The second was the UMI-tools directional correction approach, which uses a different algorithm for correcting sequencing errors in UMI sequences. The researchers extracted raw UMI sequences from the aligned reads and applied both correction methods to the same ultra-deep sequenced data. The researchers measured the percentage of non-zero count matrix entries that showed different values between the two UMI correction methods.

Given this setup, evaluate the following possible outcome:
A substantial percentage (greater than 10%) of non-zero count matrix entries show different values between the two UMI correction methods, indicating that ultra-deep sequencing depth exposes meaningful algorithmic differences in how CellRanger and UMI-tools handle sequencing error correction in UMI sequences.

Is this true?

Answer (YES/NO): YES